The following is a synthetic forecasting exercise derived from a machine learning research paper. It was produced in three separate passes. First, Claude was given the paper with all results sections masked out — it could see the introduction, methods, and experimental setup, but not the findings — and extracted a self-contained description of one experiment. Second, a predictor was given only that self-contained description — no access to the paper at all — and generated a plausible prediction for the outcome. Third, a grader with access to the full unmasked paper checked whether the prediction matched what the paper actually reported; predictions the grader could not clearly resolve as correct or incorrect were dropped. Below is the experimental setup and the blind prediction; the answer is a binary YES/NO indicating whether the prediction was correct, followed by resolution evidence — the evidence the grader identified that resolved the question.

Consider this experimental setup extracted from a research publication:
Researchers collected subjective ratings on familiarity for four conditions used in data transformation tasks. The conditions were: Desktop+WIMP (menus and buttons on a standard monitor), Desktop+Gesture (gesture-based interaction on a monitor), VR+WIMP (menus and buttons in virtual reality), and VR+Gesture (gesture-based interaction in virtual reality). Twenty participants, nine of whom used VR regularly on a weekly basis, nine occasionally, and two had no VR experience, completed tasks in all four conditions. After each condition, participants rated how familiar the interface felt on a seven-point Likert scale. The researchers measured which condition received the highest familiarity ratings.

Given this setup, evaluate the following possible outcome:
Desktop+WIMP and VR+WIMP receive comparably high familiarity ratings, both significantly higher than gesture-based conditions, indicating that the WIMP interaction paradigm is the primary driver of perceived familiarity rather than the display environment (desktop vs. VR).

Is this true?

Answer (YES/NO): NO